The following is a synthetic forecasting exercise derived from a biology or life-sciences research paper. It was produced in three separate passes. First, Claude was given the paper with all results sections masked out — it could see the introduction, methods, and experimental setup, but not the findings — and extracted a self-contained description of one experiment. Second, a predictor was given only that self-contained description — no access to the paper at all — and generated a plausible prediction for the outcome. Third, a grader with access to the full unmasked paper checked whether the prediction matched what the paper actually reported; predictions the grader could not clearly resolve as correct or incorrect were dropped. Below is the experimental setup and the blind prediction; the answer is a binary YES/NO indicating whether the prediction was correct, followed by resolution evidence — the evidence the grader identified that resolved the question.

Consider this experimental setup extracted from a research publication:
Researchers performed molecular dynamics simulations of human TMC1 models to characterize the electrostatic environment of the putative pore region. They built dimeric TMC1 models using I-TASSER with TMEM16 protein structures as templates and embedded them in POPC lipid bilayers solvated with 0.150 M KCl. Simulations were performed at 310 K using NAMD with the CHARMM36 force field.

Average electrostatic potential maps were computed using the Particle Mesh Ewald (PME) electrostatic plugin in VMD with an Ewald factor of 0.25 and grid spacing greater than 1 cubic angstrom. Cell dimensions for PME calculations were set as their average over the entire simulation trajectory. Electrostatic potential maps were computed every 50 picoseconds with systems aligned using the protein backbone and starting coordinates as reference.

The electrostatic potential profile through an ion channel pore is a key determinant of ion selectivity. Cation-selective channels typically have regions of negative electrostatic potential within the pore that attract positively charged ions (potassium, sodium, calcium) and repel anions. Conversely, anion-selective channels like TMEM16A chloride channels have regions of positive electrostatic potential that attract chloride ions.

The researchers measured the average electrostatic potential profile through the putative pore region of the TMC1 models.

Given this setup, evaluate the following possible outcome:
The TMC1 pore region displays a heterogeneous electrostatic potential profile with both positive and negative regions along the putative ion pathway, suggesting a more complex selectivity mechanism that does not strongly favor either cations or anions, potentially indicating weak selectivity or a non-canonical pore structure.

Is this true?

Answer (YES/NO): NO